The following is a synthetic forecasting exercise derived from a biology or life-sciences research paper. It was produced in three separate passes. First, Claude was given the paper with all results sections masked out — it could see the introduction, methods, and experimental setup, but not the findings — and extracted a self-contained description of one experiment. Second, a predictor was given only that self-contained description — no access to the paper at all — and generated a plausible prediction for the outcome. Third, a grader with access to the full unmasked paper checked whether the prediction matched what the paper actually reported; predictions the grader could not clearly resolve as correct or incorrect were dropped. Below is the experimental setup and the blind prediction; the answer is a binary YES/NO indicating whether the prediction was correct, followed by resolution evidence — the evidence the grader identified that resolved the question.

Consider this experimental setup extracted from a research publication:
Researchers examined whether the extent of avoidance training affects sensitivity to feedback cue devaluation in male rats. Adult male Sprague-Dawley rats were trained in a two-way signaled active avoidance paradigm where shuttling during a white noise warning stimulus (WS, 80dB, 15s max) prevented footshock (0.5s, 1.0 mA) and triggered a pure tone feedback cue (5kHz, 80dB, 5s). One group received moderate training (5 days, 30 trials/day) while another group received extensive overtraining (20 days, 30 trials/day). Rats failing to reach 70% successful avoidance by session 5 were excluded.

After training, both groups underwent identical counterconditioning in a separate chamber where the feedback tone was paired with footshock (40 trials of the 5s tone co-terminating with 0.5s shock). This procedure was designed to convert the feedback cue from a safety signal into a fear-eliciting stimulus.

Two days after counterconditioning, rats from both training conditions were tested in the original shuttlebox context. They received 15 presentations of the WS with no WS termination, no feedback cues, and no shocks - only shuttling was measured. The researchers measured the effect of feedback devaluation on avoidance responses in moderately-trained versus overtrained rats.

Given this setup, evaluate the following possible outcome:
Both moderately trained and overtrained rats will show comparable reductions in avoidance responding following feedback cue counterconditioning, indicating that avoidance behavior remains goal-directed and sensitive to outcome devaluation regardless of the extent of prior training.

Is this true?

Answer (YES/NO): NO